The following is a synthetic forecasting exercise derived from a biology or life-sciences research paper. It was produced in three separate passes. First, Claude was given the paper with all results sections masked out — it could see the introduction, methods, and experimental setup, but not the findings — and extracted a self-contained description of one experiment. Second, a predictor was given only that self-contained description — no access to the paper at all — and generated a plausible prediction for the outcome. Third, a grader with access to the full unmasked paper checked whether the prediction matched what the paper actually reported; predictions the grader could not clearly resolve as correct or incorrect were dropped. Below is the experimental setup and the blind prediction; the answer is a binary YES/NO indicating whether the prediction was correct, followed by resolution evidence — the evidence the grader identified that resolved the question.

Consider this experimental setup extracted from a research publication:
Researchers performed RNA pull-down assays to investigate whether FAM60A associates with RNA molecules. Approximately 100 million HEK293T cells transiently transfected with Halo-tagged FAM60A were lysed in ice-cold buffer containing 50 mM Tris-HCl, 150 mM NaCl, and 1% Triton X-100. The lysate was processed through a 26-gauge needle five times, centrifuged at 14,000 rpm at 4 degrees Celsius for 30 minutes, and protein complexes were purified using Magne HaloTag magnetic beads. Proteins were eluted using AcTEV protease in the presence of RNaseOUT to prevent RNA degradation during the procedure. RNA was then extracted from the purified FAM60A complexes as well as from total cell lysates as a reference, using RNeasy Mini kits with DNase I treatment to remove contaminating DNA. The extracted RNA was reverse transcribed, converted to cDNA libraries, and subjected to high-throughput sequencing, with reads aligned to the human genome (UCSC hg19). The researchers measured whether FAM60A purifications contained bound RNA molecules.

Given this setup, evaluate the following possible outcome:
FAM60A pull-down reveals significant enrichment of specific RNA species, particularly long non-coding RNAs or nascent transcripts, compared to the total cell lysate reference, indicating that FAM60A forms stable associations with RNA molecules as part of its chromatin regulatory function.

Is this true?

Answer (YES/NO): NO